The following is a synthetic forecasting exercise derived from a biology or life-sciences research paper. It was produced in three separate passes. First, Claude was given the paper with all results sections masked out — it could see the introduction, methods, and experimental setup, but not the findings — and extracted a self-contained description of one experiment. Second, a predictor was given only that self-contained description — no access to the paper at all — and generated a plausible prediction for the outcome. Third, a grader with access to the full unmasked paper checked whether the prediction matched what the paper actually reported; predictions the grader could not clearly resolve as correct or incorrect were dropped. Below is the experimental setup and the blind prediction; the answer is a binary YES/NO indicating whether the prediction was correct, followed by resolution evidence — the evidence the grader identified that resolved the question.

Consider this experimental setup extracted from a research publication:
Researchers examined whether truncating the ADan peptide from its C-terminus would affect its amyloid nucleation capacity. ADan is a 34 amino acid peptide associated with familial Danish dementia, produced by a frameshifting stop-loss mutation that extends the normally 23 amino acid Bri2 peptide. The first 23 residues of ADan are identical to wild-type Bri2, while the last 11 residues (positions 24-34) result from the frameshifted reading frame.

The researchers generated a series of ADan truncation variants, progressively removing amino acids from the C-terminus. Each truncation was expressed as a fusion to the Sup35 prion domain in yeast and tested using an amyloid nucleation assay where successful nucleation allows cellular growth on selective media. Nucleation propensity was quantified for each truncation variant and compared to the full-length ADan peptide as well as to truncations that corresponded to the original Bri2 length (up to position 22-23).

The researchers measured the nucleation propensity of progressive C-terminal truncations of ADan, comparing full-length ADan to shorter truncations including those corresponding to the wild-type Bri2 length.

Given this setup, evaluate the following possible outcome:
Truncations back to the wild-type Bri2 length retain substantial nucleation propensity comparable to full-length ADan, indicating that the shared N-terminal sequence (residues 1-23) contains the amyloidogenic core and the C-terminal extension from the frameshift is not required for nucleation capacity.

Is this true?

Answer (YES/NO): NO